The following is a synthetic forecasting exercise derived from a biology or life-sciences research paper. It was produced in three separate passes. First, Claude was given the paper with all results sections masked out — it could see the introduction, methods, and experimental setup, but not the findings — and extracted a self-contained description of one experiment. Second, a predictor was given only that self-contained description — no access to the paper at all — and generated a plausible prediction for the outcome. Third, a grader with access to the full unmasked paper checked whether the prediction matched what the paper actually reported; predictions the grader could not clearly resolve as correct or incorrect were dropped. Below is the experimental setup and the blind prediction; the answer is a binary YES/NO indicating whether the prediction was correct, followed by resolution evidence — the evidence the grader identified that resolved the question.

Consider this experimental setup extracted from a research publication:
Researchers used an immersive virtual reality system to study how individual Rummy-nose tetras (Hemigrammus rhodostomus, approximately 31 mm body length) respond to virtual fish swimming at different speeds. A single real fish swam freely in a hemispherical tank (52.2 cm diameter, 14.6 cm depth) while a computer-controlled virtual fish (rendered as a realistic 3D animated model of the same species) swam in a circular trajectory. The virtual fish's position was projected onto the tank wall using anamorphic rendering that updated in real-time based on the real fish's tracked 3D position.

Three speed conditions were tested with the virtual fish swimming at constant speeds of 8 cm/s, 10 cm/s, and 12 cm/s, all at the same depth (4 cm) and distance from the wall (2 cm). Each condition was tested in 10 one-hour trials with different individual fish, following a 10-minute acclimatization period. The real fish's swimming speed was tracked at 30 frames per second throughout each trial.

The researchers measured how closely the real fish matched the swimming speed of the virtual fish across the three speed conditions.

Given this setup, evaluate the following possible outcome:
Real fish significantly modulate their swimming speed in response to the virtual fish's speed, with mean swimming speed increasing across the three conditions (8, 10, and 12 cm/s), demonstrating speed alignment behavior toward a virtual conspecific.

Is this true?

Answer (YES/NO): YES